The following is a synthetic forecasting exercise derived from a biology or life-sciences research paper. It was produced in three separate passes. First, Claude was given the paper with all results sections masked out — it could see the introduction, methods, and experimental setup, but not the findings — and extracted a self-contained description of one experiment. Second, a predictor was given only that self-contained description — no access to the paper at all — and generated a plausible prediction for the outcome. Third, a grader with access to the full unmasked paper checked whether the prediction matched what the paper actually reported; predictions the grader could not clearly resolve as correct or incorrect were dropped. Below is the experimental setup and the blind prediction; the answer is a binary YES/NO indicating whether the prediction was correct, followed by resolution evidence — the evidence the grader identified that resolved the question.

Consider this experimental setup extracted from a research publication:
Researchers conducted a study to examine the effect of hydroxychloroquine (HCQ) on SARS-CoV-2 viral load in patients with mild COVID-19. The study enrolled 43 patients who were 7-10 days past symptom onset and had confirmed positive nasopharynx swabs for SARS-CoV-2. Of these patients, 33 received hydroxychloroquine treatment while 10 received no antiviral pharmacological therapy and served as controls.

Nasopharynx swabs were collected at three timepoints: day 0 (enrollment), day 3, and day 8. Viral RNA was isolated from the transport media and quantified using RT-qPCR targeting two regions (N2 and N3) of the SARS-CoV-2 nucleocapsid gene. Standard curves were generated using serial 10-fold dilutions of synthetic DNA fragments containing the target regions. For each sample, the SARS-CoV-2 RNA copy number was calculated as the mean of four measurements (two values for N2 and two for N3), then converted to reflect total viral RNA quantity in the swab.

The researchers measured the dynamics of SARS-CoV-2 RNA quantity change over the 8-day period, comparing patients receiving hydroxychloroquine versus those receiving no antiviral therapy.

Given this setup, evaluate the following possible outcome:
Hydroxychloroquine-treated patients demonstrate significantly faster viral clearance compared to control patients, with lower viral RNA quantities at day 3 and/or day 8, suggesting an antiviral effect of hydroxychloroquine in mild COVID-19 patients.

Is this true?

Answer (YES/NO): NO